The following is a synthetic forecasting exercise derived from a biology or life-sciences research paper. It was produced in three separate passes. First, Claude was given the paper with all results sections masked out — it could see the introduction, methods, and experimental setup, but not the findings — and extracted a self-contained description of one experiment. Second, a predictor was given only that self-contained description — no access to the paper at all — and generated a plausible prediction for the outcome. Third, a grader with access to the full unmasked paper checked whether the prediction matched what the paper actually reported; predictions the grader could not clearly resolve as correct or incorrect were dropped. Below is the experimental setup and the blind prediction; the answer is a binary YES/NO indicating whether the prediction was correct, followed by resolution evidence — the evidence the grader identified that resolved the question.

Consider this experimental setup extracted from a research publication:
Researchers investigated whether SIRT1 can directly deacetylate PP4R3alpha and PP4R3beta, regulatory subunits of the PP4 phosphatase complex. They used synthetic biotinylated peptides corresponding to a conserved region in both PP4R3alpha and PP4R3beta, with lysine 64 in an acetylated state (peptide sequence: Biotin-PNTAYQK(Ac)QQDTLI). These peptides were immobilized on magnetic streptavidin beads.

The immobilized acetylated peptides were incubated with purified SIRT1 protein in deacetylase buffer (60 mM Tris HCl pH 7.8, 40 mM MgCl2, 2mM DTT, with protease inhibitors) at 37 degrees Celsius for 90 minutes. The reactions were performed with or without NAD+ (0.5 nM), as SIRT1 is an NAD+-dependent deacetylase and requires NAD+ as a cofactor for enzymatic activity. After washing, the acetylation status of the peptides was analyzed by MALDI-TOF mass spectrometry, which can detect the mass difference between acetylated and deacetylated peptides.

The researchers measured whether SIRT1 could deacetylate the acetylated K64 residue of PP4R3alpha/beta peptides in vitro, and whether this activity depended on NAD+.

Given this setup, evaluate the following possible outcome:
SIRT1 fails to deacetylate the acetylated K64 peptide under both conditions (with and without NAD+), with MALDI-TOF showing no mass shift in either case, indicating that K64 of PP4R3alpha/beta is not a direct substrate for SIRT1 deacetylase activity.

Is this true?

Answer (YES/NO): NO